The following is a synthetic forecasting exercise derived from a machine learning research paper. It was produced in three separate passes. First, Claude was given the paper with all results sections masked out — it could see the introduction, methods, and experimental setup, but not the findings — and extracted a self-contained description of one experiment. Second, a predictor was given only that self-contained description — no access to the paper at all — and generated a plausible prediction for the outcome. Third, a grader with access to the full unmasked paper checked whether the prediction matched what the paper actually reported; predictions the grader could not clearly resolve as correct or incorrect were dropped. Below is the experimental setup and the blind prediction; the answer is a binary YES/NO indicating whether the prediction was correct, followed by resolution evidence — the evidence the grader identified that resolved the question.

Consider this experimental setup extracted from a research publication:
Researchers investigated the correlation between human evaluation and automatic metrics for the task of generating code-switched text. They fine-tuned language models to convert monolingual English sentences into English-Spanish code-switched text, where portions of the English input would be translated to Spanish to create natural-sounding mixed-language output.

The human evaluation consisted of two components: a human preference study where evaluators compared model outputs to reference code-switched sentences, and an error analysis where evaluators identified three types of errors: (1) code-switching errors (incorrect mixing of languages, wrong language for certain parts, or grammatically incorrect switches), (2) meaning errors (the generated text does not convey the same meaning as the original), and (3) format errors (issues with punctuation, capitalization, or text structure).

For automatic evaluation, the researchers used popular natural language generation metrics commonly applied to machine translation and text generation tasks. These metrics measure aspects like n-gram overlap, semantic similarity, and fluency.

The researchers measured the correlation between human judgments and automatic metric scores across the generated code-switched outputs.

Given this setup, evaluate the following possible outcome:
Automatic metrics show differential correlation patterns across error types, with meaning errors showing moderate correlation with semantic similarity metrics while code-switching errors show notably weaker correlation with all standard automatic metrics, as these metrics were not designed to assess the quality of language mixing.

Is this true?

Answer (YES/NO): NO